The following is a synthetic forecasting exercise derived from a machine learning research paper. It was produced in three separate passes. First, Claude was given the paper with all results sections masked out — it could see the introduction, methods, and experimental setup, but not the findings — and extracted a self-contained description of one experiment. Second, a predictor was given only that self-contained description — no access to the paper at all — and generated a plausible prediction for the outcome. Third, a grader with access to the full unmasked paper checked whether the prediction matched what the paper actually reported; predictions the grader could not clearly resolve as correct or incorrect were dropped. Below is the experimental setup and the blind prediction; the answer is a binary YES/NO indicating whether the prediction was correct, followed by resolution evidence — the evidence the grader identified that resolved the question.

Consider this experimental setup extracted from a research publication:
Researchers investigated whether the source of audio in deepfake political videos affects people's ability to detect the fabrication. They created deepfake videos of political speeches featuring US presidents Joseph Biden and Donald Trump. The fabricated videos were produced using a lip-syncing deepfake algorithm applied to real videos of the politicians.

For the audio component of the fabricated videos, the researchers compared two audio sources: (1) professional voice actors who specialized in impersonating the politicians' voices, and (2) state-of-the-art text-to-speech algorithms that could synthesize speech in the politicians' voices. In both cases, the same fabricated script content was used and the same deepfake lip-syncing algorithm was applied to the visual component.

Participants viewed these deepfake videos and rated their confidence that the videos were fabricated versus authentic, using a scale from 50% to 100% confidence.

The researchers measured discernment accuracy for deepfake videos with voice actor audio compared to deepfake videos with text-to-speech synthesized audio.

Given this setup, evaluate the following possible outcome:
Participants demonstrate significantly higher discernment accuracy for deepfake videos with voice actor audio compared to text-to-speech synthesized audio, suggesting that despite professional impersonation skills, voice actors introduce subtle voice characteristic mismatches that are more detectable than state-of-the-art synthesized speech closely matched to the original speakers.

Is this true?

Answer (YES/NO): YES